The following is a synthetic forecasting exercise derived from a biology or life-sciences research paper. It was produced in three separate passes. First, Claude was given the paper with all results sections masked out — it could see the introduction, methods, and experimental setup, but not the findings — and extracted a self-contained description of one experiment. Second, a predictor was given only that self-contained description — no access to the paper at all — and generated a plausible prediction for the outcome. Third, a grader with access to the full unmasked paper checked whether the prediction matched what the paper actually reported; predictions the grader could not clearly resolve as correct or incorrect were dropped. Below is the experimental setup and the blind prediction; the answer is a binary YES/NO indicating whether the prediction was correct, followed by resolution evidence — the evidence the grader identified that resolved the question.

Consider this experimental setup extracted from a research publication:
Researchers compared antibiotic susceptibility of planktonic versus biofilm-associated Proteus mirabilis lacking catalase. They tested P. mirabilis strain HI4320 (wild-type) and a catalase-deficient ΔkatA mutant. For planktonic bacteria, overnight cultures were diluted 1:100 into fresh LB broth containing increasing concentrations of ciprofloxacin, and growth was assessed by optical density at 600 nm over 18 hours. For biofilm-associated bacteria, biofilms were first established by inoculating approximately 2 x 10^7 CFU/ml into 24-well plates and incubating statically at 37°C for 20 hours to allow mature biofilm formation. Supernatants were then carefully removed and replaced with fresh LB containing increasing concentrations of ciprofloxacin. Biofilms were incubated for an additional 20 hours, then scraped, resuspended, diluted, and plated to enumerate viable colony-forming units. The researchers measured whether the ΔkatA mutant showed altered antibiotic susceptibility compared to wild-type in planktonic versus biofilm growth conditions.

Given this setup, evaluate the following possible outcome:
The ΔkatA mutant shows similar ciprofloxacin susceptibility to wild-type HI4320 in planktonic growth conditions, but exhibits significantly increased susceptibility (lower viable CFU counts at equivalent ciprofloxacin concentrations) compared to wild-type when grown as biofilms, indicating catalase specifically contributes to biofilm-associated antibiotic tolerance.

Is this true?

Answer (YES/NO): YES